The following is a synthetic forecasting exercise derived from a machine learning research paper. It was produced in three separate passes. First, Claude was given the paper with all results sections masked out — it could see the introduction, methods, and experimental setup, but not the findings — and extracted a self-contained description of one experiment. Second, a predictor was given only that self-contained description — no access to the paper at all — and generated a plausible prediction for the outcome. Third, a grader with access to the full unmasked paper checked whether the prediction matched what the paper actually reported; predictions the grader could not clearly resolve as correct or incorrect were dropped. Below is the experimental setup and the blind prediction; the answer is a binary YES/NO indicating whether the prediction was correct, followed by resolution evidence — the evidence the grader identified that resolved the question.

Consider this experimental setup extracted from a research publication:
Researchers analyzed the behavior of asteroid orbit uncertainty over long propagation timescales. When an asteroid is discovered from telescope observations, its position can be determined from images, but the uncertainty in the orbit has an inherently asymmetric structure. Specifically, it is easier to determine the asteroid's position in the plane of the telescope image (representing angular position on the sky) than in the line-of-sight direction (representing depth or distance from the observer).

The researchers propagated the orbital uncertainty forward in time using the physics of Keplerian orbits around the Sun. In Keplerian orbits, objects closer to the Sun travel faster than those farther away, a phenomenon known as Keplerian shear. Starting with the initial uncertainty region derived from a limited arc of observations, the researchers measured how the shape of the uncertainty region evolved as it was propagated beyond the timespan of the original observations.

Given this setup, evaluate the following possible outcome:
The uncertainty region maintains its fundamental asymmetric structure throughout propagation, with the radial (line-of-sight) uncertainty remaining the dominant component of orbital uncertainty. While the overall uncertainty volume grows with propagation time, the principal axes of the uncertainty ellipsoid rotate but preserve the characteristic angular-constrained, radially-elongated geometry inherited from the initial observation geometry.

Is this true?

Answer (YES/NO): NO